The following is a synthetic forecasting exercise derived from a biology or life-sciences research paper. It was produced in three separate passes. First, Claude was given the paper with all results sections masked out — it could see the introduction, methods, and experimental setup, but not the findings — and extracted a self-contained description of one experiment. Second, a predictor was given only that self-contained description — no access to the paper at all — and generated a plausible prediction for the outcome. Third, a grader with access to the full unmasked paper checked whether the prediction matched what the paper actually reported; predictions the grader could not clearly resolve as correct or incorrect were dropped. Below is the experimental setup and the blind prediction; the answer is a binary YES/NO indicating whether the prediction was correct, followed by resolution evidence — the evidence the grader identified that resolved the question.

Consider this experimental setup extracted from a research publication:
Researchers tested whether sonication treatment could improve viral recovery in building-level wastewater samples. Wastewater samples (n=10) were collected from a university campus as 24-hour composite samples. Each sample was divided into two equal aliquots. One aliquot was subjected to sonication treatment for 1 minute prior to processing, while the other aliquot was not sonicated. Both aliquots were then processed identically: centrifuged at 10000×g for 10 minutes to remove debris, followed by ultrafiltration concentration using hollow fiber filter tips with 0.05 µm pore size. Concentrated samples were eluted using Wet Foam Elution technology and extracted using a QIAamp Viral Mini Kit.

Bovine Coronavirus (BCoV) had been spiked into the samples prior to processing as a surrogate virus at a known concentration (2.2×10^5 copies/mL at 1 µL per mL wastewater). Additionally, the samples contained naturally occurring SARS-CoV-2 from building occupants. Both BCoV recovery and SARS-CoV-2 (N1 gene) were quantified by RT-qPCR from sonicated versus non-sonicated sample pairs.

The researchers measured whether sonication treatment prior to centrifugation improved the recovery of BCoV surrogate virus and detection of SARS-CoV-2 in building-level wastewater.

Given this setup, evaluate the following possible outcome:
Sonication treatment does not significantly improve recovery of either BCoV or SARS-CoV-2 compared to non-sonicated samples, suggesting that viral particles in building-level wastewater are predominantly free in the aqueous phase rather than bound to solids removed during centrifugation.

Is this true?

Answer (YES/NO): NO